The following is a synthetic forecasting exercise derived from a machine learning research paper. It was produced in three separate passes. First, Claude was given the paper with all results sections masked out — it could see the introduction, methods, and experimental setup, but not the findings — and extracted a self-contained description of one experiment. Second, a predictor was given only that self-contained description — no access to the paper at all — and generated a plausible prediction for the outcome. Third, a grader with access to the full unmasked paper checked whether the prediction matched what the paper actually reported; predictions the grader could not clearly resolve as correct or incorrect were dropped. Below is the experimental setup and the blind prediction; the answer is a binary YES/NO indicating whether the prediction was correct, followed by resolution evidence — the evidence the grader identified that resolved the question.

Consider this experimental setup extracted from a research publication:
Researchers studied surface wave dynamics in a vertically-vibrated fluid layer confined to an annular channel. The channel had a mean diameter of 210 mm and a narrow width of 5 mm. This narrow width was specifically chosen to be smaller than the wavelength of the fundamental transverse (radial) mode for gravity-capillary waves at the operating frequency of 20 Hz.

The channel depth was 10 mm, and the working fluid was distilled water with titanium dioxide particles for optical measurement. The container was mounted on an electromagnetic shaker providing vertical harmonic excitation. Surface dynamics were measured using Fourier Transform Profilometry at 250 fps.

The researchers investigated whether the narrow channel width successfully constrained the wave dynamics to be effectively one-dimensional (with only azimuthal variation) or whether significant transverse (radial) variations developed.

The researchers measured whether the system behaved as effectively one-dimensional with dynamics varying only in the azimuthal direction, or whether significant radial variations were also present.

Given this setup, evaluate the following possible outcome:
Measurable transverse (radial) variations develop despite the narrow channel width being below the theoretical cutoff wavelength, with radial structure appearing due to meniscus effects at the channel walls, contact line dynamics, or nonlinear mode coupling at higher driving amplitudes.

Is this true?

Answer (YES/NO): NO